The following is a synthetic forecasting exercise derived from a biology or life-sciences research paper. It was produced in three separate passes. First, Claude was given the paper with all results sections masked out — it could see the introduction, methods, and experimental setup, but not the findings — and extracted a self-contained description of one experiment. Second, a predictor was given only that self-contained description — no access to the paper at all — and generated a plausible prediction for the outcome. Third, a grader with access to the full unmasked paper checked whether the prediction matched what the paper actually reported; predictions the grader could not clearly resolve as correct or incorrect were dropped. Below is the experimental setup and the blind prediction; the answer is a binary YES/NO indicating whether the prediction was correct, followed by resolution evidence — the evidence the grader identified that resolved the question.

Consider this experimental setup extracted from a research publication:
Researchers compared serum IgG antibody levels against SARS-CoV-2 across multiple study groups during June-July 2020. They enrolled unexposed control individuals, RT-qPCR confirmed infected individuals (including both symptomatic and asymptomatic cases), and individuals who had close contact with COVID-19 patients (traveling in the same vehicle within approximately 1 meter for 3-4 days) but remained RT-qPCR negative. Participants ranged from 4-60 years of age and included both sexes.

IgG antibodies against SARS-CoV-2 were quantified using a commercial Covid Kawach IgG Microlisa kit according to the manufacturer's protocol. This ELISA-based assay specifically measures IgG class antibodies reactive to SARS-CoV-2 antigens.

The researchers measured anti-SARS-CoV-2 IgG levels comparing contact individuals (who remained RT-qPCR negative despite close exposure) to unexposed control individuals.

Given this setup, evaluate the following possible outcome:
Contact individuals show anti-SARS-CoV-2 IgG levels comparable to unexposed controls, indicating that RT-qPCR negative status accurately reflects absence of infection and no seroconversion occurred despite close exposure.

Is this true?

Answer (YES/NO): NO